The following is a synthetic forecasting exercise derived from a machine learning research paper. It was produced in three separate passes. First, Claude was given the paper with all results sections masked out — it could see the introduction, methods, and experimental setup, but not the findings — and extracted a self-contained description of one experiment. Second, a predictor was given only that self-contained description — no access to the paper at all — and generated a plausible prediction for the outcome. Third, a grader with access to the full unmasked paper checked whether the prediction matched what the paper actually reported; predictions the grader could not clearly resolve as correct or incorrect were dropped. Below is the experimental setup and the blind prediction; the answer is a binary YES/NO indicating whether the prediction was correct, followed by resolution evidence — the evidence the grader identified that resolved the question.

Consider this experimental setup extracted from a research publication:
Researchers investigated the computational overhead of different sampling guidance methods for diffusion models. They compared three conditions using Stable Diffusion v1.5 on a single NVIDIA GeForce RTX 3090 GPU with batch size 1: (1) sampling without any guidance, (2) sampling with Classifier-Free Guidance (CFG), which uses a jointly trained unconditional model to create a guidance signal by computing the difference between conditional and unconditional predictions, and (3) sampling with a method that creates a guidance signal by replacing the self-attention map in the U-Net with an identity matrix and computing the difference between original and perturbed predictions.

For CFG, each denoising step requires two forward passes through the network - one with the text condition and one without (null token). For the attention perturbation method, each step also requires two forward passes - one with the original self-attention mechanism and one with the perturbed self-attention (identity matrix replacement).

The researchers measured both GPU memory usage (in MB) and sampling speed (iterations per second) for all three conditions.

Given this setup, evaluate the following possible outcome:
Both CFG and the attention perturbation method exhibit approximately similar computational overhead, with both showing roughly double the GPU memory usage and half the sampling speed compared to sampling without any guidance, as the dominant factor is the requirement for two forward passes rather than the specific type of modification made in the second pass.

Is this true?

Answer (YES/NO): NO